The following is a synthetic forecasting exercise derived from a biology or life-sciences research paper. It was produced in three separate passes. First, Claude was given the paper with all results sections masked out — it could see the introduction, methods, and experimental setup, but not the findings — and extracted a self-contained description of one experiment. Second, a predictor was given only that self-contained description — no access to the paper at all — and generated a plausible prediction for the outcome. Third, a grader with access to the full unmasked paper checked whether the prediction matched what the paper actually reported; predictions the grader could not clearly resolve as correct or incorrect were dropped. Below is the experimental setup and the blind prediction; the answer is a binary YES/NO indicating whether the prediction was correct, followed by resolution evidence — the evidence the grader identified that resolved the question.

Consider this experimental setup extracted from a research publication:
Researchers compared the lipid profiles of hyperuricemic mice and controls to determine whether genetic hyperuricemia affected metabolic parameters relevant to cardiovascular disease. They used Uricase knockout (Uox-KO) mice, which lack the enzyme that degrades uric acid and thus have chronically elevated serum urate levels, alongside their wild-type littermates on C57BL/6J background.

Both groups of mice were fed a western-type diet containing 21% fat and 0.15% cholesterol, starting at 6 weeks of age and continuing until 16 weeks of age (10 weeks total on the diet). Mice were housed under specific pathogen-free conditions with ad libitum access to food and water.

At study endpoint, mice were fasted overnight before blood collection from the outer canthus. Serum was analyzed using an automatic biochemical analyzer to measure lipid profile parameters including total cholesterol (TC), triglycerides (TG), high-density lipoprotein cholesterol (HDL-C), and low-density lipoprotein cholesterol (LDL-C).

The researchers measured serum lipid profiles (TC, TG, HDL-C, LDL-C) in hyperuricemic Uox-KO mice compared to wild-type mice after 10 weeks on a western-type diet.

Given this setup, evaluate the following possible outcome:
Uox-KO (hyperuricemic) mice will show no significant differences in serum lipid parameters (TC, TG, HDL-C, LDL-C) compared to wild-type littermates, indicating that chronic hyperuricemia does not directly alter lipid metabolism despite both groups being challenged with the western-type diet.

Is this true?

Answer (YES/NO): YES